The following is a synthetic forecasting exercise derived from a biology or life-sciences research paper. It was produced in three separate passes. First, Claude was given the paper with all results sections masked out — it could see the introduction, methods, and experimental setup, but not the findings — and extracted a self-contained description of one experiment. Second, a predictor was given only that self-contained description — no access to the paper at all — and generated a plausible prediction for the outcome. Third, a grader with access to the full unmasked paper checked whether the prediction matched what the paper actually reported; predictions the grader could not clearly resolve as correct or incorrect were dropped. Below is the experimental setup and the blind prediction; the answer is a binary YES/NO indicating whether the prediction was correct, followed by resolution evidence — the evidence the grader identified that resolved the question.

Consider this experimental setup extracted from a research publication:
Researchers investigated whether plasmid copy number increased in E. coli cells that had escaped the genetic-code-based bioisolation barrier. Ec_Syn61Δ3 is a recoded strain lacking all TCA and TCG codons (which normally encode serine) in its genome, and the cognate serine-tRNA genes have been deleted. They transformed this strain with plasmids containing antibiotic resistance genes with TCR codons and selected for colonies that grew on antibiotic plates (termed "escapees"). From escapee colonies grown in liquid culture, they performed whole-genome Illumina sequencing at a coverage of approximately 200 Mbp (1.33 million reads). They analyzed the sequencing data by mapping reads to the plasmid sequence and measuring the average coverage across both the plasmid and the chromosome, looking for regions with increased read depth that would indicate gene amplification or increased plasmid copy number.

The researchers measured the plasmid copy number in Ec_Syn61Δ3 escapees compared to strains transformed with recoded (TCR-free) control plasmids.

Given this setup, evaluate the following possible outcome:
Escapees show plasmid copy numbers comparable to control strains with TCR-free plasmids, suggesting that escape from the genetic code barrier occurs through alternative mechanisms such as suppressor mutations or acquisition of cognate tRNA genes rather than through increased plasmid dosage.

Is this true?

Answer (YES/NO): NO